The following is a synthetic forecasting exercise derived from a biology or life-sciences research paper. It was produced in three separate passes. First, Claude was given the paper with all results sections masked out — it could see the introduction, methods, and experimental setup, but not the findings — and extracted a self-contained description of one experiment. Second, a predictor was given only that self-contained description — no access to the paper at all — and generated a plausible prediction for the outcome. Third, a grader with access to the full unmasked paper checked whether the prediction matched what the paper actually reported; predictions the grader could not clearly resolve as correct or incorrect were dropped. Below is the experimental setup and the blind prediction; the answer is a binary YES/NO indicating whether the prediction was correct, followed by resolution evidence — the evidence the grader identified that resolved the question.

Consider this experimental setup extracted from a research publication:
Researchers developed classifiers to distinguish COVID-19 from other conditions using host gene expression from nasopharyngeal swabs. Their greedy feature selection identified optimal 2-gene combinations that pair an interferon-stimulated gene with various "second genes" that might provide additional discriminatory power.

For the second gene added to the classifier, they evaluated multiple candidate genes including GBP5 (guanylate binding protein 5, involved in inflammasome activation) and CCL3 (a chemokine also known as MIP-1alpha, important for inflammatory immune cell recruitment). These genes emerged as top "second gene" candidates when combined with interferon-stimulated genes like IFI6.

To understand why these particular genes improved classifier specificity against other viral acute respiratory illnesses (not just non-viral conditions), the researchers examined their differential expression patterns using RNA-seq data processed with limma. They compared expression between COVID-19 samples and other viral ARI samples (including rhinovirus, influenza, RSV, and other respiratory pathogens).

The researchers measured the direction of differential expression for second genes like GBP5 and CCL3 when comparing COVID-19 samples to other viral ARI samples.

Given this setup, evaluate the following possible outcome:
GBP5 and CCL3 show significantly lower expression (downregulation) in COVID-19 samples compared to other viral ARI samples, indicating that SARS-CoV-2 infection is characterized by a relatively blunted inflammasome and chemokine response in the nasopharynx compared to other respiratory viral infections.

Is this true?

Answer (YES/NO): YES